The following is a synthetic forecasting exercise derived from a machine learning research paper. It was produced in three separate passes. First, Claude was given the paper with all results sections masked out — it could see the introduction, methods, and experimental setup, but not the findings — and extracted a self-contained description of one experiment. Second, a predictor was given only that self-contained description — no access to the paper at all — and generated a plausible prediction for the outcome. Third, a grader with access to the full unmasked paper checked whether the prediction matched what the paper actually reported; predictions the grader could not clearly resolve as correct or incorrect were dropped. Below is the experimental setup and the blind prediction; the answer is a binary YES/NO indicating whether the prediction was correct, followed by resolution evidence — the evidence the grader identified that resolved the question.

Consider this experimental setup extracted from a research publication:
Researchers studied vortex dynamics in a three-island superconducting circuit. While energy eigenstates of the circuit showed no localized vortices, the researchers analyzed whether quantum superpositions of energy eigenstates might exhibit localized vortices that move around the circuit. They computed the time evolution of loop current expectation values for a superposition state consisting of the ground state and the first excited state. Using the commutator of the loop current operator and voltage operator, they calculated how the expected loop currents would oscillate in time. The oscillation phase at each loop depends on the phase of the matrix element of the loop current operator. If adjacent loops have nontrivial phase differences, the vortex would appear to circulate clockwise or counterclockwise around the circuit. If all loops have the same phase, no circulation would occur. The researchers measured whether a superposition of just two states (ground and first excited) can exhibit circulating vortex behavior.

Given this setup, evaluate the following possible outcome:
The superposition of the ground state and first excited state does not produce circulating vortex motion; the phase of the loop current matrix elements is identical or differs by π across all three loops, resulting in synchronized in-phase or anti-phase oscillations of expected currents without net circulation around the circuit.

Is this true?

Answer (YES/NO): NO